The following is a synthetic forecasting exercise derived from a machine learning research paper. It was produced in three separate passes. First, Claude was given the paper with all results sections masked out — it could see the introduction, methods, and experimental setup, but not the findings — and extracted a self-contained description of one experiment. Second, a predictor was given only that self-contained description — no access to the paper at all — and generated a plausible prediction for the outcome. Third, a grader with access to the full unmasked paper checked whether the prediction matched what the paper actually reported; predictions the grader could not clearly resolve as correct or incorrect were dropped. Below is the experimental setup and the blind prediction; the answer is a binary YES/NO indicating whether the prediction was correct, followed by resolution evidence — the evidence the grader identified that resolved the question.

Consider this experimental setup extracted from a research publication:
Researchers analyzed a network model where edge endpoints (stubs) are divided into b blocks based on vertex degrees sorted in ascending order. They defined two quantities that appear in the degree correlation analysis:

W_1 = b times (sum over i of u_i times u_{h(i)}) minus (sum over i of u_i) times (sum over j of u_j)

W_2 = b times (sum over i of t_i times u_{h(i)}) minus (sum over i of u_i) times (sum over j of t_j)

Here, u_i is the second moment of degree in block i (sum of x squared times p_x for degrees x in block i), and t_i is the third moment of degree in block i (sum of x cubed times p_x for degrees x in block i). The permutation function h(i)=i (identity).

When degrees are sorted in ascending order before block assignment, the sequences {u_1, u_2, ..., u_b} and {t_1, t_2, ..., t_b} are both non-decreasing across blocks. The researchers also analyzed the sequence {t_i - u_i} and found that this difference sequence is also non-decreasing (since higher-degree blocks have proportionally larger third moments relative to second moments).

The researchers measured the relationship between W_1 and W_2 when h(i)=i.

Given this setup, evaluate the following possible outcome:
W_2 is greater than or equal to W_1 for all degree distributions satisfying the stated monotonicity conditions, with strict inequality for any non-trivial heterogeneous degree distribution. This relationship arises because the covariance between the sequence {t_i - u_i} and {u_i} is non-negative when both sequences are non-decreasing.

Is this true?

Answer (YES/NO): NO